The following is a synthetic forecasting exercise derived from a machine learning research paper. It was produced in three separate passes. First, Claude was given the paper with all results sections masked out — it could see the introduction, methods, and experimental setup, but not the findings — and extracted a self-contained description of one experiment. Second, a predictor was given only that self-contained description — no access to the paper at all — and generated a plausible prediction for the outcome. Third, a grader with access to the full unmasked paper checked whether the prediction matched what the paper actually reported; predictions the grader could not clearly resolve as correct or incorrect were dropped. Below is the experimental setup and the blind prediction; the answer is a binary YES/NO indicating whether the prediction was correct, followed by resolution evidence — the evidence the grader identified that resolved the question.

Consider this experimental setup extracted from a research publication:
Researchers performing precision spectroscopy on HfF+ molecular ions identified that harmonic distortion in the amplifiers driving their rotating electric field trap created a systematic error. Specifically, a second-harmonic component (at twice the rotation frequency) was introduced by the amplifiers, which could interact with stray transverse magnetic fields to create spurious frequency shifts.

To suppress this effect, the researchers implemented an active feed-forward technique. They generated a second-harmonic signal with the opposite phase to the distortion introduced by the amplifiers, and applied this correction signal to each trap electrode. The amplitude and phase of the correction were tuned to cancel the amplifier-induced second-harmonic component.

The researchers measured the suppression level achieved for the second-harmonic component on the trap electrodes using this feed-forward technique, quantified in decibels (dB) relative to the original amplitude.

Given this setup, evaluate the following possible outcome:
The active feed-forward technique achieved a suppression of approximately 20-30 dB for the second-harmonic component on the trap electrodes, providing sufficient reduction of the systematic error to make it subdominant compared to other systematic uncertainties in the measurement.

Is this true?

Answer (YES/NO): NO